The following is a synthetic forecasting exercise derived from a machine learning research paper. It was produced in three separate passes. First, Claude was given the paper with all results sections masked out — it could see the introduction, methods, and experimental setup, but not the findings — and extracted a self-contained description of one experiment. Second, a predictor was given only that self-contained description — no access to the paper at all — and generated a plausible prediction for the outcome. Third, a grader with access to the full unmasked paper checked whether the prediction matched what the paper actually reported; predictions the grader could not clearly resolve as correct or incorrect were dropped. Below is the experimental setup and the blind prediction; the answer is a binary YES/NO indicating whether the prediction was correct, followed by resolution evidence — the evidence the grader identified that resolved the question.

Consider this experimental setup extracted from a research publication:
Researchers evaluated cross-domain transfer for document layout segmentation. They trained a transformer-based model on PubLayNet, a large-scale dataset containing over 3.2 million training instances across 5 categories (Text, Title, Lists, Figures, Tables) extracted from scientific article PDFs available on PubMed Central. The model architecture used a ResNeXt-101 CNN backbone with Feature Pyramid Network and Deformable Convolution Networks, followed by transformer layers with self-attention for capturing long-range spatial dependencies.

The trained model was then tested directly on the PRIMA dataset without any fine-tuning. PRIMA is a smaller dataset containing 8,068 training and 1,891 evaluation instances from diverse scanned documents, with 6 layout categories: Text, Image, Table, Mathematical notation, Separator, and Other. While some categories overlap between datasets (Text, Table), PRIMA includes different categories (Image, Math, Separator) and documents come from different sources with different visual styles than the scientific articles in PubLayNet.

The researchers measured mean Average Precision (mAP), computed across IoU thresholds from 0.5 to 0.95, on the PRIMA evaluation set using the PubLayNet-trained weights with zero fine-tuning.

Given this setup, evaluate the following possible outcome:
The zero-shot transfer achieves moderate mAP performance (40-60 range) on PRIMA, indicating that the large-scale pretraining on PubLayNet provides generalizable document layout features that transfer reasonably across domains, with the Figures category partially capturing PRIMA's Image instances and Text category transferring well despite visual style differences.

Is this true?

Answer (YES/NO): NO